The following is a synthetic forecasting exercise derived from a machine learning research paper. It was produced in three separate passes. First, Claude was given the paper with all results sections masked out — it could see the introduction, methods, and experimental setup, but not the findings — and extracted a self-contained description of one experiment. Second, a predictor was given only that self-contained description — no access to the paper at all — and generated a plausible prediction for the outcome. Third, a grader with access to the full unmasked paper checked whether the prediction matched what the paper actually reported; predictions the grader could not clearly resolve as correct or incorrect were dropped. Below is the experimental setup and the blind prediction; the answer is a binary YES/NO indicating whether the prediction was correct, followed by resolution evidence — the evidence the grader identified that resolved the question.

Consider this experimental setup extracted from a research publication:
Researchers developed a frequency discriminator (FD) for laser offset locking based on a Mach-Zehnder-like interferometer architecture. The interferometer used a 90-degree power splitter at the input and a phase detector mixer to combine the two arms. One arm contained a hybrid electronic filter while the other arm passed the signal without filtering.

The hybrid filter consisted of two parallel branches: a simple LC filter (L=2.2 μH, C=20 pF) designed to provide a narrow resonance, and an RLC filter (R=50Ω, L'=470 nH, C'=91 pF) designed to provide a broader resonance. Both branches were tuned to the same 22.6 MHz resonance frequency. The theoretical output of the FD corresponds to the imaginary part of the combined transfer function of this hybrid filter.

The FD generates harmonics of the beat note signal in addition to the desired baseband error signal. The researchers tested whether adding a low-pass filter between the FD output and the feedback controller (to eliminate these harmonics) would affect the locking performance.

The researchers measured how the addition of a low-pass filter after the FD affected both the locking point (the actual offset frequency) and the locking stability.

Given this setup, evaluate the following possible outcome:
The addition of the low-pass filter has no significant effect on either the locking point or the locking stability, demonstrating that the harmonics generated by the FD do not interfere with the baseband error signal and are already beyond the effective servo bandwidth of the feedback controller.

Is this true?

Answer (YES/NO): NO